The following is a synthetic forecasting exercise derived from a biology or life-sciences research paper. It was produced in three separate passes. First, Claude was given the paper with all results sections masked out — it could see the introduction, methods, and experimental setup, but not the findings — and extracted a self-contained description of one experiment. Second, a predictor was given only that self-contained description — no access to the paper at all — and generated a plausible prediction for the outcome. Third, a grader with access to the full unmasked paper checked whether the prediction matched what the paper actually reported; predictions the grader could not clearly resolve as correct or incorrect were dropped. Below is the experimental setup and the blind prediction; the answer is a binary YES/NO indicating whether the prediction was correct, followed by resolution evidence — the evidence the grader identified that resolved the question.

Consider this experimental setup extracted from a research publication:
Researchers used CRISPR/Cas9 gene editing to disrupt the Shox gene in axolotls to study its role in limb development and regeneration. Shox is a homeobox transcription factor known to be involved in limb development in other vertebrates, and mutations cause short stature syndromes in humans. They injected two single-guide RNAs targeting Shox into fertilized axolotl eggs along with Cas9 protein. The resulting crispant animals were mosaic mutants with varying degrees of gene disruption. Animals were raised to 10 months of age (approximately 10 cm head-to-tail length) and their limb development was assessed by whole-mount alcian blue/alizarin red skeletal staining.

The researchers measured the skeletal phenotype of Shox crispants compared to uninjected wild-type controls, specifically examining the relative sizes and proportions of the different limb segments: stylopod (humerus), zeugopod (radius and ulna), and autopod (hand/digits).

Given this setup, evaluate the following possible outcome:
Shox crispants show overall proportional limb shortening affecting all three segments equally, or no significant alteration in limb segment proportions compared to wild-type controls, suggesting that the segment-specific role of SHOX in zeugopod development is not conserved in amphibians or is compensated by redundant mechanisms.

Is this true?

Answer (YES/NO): NO